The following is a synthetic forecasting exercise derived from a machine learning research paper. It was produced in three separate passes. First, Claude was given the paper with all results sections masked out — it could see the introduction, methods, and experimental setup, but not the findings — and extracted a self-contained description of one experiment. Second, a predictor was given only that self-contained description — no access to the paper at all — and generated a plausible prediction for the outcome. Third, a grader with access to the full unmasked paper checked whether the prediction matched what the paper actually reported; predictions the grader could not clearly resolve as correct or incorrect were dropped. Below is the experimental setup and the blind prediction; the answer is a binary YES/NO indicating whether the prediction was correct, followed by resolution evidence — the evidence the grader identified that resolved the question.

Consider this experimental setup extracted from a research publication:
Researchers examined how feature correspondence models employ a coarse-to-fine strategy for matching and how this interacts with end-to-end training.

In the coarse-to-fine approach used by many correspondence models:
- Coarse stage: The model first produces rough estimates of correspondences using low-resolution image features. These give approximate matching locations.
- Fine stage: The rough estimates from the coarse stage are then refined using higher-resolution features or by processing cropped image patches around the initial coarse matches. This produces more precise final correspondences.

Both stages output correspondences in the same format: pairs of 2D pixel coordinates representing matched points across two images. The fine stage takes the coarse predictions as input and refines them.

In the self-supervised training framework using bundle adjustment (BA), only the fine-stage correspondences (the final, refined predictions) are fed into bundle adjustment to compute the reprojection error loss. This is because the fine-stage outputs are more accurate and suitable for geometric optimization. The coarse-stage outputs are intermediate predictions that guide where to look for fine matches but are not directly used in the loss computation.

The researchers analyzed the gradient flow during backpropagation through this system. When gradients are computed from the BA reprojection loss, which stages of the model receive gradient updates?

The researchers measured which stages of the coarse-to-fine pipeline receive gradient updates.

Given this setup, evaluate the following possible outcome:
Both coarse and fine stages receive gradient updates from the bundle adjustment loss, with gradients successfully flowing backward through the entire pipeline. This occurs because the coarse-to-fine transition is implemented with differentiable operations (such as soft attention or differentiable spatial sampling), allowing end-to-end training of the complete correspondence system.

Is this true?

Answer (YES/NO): YES